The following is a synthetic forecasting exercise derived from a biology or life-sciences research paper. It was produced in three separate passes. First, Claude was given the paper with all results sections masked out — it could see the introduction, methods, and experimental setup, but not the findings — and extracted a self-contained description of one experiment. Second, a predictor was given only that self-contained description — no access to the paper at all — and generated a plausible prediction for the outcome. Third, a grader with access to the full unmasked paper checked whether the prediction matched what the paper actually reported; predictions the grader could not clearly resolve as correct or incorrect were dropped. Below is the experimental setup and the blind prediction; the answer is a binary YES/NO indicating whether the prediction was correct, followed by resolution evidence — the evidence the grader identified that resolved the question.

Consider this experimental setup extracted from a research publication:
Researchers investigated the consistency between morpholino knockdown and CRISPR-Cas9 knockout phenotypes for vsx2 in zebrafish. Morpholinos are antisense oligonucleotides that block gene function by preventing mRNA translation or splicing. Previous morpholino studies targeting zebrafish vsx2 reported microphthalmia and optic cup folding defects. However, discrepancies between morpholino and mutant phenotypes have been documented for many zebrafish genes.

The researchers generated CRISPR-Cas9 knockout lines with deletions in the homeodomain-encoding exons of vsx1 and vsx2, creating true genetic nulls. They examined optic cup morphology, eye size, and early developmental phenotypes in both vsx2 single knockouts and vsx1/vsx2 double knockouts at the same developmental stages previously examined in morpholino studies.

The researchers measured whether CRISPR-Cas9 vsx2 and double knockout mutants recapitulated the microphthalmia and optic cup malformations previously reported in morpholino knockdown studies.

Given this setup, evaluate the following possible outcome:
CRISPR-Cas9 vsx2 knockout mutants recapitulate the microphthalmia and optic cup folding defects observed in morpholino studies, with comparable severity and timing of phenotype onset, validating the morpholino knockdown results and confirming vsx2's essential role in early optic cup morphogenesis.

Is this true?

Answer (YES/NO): NO